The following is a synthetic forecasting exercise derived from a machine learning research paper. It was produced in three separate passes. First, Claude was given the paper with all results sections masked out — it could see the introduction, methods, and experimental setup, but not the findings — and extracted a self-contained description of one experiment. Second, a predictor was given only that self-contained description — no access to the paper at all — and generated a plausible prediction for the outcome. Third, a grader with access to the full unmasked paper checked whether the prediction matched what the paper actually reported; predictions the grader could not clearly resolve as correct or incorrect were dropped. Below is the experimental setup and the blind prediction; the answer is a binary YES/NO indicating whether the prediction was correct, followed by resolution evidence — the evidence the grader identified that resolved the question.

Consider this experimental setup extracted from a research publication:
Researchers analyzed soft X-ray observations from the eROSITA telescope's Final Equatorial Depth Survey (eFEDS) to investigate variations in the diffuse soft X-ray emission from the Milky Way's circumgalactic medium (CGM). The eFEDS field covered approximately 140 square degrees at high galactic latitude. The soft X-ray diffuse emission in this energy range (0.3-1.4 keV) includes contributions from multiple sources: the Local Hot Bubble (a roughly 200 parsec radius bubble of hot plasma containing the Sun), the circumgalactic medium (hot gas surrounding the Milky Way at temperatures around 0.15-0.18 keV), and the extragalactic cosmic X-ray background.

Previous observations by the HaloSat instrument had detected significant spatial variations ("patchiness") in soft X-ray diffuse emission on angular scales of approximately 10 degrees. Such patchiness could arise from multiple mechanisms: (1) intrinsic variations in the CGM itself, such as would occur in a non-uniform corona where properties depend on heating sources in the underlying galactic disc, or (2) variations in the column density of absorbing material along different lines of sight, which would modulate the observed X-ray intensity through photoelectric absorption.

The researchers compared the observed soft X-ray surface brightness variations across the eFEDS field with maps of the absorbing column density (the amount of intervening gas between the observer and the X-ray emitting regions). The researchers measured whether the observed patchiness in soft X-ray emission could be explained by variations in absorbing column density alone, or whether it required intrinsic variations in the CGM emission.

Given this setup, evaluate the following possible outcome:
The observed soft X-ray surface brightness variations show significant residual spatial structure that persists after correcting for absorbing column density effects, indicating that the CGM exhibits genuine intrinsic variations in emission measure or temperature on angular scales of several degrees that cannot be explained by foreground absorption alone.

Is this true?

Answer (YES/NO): NO